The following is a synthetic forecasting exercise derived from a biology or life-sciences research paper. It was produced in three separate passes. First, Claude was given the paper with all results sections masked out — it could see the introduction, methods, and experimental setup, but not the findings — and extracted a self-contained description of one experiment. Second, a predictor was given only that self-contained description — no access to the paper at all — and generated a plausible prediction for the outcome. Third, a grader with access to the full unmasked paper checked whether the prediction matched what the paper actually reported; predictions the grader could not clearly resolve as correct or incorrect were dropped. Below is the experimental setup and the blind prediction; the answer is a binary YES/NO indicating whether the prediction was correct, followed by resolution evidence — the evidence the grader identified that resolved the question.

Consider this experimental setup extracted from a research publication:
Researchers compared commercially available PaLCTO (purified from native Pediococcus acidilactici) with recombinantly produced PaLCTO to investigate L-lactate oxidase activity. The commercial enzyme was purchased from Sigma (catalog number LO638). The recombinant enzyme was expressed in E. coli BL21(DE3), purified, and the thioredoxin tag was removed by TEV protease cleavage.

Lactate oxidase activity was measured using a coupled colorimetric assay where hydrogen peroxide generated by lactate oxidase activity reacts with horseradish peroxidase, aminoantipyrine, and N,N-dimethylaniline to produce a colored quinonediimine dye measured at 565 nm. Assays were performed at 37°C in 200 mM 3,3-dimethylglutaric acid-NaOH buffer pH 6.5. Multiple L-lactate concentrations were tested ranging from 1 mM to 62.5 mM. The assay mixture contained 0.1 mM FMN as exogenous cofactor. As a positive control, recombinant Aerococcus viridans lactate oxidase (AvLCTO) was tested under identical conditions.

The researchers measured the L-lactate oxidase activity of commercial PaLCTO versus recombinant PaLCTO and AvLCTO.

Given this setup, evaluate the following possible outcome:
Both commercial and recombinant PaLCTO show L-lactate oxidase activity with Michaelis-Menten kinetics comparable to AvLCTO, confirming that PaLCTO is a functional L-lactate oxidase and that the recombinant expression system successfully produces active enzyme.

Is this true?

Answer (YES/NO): NO